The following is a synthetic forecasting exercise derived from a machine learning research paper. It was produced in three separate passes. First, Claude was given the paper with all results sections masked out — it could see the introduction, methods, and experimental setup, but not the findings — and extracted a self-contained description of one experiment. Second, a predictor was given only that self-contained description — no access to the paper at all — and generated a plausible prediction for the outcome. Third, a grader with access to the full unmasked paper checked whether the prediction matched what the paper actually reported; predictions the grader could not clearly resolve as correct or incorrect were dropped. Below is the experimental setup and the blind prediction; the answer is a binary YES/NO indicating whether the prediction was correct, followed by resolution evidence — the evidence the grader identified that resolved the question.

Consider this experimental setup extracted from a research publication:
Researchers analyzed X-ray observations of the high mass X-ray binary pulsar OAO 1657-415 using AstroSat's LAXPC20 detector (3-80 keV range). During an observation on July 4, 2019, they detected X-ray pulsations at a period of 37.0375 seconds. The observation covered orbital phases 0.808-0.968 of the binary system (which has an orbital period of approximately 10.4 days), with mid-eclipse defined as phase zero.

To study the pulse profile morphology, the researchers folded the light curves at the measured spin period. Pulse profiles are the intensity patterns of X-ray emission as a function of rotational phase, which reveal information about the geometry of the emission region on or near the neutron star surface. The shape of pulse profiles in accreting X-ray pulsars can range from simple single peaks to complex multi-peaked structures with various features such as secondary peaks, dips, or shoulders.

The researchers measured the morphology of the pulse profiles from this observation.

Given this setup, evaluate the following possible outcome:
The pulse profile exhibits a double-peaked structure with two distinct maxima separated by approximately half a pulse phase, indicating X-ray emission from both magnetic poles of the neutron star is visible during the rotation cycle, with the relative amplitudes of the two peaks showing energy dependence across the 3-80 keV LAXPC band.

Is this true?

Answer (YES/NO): NO